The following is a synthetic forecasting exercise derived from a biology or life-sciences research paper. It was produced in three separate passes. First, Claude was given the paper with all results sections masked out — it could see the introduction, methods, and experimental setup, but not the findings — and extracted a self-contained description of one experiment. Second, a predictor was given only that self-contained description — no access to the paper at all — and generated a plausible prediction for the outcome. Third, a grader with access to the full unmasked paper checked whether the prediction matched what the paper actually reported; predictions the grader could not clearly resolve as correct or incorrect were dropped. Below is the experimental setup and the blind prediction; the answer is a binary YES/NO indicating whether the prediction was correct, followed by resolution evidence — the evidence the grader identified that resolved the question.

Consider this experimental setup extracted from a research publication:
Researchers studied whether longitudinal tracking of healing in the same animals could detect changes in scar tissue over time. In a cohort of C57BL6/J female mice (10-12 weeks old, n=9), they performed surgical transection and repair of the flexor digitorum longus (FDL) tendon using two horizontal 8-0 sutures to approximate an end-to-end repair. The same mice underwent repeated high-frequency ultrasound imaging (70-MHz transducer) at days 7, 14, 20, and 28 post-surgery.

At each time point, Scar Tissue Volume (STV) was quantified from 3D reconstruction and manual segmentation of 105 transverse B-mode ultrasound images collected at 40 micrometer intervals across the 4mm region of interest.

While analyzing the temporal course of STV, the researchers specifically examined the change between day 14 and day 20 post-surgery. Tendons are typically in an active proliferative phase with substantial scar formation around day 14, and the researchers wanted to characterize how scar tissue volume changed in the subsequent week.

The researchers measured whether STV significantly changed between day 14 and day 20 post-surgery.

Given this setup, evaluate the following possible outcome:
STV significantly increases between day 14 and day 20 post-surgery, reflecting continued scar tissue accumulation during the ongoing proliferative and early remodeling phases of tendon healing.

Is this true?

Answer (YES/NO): NO